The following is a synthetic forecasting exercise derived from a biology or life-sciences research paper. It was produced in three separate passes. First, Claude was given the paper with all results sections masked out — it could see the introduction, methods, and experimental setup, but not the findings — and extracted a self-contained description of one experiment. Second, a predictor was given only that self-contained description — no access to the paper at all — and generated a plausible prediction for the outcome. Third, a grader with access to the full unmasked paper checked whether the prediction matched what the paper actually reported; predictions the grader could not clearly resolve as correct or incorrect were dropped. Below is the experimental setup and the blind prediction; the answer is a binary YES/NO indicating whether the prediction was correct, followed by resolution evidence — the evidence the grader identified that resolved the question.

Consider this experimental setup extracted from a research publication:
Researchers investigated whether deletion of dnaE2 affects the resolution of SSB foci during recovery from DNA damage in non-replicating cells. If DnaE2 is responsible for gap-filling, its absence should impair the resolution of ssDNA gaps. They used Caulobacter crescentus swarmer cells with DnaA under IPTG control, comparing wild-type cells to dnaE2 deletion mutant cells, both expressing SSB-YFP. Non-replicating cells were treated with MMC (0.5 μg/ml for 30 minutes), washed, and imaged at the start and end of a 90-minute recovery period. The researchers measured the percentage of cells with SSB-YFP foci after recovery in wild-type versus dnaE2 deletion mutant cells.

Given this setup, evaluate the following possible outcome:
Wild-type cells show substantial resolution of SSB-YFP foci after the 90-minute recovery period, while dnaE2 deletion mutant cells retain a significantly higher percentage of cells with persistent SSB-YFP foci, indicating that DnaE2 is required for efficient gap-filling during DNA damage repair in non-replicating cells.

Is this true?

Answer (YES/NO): YES